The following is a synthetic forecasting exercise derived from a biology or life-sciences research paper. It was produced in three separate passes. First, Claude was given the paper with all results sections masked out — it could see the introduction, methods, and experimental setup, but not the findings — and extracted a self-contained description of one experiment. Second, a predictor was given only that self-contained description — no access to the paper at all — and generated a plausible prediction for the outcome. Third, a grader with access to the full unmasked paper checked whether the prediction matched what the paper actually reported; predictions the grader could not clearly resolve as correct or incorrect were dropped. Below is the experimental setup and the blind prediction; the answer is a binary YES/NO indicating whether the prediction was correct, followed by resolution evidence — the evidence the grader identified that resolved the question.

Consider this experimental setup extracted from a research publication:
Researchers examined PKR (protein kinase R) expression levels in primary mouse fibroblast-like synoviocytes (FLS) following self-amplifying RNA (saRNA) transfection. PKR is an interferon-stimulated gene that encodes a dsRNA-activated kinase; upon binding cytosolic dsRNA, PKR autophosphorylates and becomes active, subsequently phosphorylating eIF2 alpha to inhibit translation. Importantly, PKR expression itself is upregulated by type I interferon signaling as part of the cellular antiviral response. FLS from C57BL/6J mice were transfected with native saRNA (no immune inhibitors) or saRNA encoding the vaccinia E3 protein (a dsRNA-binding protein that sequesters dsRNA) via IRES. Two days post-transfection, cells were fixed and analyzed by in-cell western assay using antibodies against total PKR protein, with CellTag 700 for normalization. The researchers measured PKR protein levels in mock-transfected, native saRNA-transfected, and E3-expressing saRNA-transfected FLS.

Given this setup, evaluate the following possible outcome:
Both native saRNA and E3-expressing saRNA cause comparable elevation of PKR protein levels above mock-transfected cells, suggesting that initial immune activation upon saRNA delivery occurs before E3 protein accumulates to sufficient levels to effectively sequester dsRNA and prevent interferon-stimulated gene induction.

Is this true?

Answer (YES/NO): YES